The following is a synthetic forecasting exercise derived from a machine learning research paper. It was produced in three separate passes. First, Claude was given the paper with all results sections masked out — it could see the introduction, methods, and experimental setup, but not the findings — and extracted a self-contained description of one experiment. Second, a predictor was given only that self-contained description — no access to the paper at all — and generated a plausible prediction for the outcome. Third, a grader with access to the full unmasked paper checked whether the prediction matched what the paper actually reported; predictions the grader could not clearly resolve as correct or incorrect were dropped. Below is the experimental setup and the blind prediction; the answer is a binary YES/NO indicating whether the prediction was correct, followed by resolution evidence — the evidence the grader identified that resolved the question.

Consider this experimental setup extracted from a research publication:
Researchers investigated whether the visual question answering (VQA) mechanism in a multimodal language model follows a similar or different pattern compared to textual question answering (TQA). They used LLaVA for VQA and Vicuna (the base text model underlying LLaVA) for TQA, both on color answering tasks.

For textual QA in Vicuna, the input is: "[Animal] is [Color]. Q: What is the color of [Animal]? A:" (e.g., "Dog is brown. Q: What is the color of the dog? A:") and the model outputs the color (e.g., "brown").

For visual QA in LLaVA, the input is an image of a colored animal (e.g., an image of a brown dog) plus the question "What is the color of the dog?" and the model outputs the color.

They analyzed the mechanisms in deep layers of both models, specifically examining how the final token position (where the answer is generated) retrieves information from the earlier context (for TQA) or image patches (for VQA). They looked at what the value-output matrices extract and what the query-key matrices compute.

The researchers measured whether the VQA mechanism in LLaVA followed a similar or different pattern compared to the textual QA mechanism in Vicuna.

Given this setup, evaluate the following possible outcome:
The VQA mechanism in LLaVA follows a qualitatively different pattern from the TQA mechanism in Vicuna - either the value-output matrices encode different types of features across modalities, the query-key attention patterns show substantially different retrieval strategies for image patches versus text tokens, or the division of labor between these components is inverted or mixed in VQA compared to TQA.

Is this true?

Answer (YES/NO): NO